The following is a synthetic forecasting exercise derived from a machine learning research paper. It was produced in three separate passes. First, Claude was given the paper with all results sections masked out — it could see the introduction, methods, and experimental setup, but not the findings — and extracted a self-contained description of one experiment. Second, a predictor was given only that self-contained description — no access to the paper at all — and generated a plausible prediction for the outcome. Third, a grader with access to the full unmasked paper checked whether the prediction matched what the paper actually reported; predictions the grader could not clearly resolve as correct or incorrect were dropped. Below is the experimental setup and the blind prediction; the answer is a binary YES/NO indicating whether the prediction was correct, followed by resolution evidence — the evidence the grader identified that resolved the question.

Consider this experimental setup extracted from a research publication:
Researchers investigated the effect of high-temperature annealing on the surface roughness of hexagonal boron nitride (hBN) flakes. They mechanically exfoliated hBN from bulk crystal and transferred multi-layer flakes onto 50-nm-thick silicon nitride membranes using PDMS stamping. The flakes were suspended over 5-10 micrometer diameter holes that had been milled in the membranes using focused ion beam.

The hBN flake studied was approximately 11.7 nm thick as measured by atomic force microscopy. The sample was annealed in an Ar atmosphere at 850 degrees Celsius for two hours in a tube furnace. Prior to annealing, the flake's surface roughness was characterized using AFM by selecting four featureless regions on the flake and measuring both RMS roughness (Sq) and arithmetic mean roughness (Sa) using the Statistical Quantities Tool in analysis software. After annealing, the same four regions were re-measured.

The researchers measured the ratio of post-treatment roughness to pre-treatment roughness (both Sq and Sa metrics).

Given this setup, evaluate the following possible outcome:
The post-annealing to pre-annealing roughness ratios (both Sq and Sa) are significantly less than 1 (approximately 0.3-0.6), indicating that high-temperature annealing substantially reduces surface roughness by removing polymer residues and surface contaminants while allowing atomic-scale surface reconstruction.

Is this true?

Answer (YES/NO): NO